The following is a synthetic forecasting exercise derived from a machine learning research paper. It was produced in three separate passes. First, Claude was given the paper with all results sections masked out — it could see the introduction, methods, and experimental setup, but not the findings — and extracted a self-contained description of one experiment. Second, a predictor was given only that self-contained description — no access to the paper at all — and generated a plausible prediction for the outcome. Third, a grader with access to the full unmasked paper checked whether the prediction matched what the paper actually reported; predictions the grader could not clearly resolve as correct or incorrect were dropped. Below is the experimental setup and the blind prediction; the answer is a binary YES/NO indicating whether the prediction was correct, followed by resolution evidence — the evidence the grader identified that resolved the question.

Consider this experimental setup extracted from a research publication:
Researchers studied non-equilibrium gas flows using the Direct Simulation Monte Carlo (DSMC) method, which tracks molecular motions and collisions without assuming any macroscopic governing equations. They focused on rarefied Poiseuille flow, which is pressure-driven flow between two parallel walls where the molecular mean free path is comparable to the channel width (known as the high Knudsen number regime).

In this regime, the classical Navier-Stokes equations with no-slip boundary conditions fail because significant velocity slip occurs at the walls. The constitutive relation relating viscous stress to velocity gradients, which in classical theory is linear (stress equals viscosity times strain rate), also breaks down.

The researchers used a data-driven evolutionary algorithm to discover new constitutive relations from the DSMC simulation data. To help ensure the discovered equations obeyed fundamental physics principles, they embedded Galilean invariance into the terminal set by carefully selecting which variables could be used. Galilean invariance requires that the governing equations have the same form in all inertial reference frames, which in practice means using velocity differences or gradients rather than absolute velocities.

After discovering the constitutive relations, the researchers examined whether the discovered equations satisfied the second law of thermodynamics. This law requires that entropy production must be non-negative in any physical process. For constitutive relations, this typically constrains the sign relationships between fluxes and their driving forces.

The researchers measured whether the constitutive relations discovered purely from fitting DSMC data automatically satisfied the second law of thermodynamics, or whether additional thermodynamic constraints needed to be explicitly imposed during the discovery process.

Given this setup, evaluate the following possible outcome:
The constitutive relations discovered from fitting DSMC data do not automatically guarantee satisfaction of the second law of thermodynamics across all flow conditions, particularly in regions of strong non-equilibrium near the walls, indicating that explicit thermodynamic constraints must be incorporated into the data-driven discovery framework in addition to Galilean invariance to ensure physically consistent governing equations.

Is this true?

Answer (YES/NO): NO